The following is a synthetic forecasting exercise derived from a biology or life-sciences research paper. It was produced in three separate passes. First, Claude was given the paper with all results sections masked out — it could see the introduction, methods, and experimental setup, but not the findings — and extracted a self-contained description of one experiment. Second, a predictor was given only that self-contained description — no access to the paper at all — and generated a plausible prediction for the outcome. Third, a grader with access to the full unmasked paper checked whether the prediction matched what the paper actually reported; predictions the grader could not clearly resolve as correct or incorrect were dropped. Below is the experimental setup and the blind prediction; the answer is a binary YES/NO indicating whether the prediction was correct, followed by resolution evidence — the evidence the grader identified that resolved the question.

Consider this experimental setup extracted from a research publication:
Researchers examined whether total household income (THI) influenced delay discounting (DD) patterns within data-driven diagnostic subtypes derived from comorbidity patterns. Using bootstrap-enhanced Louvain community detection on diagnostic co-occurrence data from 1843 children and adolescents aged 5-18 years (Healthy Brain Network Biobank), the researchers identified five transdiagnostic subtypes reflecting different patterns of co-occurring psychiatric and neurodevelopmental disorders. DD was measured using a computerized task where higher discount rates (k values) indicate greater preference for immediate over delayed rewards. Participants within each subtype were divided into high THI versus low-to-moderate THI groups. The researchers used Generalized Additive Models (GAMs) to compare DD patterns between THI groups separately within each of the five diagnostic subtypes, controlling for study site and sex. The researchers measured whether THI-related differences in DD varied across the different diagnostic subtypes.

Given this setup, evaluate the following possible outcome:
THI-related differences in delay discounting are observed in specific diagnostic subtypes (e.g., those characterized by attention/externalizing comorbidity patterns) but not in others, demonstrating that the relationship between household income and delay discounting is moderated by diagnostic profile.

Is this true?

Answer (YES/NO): YES